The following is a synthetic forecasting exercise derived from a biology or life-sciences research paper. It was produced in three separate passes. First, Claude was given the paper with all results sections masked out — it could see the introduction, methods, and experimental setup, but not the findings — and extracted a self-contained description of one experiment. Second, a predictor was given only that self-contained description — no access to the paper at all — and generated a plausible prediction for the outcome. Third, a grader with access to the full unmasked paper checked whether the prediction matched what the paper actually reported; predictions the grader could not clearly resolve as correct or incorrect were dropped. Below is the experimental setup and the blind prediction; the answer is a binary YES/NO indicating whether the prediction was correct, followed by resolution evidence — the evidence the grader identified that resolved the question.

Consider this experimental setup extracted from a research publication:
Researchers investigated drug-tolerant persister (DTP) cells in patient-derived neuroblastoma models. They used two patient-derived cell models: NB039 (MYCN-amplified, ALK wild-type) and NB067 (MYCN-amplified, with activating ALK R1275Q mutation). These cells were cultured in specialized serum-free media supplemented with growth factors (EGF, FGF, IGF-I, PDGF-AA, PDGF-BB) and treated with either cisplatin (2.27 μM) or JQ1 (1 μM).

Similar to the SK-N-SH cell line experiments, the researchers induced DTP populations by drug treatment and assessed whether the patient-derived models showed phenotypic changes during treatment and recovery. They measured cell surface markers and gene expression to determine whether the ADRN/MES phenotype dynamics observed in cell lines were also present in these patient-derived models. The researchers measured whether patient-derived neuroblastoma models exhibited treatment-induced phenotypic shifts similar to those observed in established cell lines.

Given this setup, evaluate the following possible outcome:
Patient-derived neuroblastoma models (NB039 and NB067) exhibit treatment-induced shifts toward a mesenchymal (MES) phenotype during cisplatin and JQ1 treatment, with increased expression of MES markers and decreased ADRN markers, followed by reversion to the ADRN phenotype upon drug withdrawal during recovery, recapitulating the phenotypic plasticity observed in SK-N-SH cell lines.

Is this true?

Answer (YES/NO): NO